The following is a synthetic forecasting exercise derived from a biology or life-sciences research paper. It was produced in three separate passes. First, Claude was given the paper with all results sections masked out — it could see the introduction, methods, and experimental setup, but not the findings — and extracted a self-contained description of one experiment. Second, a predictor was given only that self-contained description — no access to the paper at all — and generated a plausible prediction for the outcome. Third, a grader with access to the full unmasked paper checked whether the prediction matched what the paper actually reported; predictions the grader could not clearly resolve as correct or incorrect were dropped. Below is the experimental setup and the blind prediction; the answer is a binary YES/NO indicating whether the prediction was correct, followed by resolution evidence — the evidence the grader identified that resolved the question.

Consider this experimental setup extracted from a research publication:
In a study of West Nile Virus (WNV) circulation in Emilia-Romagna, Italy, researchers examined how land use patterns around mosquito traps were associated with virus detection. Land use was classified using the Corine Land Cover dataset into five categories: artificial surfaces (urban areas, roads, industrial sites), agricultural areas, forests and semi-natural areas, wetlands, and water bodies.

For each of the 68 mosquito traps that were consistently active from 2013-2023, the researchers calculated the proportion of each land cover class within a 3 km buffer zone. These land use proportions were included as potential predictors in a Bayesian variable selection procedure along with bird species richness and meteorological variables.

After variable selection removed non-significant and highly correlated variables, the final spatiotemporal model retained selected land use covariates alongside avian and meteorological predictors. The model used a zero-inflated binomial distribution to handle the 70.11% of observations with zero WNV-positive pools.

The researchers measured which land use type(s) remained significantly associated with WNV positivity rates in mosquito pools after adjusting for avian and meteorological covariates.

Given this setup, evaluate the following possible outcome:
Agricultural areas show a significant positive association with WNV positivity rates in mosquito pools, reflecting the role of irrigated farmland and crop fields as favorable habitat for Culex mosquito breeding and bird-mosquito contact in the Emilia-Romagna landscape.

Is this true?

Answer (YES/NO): NO